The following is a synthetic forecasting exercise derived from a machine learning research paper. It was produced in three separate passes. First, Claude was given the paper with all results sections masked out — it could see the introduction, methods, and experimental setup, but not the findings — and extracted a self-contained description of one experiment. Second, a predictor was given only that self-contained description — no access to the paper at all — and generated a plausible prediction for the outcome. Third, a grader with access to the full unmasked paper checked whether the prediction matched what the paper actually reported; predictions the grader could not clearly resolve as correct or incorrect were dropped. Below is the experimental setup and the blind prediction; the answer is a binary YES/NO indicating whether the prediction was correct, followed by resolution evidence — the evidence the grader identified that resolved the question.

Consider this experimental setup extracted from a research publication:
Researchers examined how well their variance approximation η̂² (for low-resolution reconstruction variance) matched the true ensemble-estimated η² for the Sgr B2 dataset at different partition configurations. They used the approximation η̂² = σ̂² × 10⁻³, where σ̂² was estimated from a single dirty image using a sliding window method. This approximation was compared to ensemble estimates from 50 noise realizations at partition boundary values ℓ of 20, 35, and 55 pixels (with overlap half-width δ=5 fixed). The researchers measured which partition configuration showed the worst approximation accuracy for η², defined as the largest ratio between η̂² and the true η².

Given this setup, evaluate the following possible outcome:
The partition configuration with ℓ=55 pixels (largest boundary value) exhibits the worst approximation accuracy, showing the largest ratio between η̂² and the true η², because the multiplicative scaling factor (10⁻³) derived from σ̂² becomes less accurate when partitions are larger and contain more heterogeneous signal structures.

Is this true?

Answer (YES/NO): NO